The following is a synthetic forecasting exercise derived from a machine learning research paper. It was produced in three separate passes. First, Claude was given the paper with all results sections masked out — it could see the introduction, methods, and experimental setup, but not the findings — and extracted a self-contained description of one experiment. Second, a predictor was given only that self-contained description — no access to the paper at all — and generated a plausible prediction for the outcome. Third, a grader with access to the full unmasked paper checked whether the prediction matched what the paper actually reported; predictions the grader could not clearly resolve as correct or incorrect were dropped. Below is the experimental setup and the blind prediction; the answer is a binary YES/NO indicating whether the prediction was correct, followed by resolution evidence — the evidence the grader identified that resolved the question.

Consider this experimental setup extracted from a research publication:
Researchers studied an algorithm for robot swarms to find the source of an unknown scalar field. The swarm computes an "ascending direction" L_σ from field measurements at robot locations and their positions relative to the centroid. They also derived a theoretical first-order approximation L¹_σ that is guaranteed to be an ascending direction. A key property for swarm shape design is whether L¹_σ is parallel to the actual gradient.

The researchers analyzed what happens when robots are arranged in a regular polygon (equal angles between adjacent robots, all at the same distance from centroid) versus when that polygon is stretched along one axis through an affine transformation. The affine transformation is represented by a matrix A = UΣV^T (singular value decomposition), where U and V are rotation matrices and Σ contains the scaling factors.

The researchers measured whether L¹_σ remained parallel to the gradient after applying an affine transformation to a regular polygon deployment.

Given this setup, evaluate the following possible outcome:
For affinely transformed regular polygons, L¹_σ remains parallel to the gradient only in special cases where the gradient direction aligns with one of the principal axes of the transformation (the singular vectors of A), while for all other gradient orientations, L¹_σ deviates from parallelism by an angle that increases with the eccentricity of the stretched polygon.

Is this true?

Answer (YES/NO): NO